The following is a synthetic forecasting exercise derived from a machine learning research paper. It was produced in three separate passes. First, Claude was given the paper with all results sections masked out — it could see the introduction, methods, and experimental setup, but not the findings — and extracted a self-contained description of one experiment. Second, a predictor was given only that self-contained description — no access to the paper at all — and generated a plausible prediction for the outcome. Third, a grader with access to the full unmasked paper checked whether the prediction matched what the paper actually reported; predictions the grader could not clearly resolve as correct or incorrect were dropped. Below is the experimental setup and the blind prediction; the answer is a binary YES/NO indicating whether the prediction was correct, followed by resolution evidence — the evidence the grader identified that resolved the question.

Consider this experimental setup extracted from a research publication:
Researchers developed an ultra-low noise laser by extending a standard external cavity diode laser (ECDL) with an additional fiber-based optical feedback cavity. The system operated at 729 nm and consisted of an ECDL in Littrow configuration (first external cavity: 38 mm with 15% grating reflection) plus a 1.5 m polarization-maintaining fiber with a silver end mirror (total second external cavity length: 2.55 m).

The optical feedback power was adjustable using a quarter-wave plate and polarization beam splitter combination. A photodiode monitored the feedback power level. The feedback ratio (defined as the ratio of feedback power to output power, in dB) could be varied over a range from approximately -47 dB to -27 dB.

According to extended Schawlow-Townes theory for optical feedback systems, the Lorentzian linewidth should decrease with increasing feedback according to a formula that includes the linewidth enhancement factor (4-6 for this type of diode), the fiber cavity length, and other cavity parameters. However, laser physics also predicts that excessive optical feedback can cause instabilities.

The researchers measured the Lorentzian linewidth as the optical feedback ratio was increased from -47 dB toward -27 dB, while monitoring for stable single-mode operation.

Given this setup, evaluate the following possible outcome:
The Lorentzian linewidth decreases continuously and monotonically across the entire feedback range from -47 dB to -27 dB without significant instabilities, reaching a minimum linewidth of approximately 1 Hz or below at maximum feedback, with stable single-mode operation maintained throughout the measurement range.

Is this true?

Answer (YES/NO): NO